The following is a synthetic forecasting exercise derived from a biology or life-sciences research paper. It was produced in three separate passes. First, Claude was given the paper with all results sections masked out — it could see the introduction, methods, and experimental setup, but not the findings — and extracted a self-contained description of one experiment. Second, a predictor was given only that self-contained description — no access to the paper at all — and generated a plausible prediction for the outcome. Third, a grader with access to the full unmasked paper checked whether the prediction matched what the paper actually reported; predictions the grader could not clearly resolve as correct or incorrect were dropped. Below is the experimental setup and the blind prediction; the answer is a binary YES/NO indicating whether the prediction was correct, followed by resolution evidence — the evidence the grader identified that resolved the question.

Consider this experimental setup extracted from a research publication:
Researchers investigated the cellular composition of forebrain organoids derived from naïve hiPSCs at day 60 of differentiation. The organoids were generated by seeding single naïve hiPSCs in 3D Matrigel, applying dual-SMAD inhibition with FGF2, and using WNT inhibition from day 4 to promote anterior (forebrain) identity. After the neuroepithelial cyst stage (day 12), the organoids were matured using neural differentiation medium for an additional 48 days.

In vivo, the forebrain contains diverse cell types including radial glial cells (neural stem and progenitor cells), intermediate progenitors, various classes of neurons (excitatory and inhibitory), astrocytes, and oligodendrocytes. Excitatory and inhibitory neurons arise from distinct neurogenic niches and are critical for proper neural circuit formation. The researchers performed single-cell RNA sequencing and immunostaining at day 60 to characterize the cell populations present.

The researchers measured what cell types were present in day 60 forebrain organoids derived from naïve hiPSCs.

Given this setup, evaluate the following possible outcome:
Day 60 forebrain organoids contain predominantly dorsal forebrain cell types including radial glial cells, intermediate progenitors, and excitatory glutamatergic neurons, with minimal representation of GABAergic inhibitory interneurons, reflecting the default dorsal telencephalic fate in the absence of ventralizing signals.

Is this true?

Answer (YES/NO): NO